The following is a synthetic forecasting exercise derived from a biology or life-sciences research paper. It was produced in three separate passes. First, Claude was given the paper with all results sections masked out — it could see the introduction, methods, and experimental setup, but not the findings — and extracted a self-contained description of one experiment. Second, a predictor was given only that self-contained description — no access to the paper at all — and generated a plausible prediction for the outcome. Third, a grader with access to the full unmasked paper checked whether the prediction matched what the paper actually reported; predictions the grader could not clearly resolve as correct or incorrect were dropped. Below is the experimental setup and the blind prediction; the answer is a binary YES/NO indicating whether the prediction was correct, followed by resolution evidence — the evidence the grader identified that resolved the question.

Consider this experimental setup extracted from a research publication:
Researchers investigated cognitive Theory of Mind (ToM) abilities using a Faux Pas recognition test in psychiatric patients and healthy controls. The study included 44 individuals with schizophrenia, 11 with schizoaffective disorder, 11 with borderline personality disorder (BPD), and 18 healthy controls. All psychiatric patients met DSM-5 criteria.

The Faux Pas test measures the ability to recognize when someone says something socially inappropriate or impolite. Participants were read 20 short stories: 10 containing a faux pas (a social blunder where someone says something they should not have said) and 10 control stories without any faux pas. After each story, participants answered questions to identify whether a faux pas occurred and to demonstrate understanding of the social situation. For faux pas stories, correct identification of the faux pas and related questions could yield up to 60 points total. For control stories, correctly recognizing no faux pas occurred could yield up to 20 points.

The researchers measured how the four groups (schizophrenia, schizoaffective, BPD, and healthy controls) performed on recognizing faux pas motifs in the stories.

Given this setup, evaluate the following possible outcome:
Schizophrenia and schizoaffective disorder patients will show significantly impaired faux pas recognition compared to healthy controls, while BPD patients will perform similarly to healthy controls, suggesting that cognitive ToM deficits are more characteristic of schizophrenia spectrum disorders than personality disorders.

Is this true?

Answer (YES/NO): NO